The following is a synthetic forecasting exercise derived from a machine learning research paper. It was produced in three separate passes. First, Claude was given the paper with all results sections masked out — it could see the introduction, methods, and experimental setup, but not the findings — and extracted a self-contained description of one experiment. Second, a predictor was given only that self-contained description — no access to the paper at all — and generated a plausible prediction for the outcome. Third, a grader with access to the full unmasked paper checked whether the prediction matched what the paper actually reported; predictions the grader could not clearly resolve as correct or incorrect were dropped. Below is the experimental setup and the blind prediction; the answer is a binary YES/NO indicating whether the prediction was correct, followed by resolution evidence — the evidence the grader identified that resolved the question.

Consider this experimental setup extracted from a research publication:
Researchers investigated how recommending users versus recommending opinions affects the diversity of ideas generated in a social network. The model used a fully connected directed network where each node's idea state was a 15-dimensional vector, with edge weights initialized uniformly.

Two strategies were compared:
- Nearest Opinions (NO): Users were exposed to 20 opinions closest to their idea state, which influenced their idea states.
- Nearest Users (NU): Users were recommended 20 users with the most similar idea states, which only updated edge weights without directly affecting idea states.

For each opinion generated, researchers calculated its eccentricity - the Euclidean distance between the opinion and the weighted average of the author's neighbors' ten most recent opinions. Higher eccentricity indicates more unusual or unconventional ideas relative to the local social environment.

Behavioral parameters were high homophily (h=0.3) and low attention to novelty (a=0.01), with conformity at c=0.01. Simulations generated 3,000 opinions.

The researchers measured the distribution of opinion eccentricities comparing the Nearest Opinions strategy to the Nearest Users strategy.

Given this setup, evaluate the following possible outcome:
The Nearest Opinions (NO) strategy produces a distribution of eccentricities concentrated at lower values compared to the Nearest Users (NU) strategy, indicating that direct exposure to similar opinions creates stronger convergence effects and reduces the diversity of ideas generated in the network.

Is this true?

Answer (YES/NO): NO